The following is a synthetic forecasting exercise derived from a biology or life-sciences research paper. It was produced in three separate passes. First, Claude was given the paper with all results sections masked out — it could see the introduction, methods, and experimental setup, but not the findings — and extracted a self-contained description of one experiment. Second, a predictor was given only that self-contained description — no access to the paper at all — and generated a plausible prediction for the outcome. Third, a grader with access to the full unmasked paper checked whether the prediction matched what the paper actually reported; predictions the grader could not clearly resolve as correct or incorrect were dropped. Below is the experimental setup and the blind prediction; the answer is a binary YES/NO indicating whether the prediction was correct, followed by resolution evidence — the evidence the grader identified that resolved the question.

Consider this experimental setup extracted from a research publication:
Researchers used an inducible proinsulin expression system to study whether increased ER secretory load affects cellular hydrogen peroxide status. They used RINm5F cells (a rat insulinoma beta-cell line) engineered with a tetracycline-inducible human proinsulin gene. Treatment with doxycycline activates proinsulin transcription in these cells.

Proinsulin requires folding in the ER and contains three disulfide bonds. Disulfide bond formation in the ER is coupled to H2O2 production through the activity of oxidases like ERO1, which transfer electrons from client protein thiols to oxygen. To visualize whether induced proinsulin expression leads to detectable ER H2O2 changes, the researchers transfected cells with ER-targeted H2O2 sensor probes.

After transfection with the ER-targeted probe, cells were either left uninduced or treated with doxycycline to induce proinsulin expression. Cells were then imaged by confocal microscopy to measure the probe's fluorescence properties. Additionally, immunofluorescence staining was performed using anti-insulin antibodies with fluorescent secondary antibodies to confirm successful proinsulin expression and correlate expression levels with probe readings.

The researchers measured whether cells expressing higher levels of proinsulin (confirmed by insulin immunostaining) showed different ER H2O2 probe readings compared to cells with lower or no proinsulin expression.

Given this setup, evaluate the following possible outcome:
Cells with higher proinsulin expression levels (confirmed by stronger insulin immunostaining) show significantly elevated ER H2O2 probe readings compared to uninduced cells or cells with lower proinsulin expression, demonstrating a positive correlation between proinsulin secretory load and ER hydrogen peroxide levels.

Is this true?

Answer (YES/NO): YES